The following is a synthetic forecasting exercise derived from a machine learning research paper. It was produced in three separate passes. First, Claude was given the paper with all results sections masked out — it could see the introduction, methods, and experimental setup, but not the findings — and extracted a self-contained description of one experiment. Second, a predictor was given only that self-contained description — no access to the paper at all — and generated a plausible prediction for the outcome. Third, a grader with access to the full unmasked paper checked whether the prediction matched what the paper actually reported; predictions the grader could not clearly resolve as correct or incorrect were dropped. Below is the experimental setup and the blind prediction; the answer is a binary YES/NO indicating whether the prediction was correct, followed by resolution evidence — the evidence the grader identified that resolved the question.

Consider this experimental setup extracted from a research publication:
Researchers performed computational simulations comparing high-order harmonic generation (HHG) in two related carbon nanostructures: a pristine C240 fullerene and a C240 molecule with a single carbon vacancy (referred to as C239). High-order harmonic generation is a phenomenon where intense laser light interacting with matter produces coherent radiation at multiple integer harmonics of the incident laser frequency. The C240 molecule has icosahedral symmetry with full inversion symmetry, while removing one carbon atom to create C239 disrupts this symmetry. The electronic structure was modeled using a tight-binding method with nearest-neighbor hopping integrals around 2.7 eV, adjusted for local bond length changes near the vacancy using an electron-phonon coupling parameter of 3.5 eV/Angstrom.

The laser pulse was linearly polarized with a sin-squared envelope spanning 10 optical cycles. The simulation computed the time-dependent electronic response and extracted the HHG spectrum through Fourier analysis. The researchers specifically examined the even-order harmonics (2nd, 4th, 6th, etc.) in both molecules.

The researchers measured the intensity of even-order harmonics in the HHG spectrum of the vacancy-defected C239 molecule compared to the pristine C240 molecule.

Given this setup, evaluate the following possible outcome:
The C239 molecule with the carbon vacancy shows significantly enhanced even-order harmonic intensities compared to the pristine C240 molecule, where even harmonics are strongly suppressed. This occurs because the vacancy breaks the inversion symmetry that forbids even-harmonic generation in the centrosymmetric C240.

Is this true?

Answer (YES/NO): YES